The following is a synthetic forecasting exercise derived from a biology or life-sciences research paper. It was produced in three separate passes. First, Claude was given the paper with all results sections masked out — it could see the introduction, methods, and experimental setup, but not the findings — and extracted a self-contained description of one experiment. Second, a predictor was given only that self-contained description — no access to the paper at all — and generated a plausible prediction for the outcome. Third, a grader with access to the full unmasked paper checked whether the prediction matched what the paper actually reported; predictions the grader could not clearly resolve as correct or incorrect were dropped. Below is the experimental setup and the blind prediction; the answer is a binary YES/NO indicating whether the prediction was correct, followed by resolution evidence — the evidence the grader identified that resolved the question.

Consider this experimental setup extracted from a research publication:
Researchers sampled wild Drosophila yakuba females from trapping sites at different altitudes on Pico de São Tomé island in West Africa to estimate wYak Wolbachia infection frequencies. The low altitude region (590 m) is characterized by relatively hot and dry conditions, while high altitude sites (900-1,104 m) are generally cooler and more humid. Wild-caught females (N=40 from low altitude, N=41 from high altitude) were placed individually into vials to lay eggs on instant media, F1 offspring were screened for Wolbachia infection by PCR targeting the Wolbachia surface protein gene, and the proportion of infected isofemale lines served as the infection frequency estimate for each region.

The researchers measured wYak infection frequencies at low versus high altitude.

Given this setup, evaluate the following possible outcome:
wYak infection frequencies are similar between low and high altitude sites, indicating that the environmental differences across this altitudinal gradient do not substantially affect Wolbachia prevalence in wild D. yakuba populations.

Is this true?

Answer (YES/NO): NO